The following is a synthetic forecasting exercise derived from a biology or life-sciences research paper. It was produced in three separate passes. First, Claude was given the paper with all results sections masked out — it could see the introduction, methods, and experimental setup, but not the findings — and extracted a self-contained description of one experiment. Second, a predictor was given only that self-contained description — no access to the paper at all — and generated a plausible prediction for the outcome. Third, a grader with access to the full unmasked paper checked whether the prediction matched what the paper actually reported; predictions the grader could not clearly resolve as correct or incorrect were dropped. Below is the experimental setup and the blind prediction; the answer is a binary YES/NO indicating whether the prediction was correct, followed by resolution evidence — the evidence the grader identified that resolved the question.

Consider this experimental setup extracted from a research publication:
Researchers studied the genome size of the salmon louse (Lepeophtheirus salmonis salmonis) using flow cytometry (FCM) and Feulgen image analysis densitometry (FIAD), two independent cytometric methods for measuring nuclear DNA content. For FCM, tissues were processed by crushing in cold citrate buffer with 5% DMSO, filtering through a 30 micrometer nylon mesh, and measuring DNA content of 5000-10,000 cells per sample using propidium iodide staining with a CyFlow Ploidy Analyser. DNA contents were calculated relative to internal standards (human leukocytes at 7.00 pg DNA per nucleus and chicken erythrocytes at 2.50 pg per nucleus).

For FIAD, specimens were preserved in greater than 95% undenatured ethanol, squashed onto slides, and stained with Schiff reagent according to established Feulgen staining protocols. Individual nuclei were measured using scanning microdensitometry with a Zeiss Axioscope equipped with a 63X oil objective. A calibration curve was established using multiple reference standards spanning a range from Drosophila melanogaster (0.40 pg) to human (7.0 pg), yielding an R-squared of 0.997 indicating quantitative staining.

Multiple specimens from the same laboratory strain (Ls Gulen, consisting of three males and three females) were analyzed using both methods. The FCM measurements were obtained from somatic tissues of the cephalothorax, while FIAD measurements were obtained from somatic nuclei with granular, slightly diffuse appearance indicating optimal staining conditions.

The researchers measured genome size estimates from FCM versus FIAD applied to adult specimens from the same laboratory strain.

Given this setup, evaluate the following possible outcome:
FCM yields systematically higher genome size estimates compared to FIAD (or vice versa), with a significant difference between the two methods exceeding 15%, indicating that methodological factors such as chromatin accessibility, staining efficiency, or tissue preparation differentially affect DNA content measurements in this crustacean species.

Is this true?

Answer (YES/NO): NO